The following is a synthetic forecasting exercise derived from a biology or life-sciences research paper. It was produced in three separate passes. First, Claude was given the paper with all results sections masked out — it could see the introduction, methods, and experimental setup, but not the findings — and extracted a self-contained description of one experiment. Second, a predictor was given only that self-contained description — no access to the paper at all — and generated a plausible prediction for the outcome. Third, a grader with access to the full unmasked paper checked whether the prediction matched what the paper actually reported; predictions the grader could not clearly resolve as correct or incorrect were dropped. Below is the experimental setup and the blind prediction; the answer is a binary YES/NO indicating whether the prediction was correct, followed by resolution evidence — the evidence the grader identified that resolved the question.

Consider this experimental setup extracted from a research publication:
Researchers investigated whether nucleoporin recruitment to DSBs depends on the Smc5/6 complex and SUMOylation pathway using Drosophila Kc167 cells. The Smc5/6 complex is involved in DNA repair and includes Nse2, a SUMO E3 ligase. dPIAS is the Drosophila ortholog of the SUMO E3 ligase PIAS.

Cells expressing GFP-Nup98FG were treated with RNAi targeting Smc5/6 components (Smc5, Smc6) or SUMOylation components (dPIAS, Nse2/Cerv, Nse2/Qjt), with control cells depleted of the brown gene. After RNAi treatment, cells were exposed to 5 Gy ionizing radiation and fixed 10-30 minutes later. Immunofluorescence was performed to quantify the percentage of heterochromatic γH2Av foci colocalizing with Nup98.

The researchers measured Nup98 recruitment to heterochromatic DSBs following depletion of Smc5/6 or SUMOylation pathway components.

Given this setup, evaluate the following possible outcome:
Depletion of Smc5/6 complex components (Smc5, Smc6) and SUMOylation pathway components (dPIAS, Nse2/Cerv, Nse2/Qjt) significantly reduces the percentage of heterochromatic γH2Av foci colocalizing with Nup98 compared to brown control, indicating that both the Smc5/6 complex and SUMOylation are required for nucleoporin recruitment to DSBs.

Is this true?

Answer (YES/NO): YES